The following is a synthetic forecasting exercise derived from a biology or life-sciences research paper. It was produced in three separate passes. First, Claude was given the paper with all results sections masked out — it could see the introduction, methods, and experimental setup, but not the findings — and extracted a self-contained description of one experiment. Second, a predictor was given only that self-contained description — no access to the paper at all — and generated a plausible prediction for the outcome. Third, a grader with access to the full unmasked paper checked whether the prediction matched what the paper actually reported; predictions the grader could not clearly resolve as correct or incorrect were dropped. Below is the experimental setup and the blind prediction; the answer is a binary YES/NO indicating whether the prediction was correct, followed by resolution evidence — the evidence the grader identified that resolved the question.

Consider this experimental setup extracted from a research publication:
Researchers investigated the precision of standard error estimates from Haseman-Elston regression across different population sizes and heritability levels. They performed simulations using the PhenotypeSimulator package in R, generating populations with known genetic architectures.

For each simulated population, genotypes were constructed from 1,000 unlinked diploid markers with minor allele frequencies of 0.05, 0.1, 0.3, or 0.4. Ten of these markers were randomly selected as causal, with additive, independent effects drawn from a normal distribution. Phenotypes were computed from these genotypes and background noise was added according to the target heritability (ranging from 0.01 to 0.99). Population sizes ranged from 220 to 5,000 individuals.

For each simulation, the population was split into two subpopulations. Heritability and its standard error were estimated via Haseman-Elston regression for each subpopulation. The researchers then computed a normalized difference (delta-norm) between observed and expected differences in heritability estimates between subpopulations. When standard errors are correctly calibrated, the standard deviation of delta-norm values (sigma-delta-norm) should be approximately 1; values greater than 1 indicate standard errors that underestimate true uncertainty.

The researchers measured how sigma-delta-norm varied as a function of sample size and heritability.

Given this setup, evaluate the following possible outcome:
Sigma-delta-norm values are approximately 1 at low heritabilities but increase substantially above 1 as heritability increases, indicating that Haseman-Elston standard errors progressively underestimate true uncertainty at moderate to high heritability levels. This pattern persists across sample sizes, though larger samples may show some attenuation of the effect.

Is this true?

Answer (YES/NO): NO